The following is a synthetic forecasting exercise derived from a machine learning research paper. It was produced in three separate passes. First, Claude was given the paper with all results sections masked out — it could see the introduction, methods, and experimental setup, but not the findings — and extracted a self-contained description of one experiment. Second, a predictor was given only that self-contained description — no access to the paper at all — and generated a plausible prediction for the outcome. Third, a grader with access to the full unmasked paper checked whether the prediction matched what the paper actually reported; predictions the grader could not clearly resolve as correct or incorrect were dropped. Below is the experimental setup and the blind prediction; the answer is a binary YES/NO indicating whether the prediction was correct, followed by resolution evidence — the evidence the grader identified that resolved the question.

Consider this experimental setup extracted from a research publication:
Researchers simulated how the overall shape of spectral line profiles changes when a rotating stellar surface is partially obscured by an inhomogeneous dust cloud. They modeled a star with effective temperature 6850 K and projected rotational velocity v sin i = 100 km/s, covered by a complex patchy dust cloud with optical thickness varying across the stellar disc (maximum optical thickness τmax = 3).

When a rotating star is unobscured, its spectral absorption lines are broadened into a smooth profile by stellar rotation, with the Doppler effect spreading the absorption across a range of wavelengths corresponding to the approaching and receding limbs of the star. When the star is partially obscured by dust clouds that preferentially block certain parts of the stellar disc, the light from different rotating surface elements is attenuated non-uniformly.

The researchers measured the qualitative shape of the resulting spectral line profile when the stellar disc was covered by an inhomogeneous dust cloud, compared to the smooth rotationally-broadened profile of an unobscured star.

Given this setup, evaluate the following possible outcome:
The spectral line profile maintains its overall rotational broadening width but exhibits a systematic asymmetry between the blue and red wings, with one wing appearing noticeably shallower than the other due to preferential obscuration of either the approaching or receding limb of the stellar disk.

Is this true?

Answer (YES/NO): NO